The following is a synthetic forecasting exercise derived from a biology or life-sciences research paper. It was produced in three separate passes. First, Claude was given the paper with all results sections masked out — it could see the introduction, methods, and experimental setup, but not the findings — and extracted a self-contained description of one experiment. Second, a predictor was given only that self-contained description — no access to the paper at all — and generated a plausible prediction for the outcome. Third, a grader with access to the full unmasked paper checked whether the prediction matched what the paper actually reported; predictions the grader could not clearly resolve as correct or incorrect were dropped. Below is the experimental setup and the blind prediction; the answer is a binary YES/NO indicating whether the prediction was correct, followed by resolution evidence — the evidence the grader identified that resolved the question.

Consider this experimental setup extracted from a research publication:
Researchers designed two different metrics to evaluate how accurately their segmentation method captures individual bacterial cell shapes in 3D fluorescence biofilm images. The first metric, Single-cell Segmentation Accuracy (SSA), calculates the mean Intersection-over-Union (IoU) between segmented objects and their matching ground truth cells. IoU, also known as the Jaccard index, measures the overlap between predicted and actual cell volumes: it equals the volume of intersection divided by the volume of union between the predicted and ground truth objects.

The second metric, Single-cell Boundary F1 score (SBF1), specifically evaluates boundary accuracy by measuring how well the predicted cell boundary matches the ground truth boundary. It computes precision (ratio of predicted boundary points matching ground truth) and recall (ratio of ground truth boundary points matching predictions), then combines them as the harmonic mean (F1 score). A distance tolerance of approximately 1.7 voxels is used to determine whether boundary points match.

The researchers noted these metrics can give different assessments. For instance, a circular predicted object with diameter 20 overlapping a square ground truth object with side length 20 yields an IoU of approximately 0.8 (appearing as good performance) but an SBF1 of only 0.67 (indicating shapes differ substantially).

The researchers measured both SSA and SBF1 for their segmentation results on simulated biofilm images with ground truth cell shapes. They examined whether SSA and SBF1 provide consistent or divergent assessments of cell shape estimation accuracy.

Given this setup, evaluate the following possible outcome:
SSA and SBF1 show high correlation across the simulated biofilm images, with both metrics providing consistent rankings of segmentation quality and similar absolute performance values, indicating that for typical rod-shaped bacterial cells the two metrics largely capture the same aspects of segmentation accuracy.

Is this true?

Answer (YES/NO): NO